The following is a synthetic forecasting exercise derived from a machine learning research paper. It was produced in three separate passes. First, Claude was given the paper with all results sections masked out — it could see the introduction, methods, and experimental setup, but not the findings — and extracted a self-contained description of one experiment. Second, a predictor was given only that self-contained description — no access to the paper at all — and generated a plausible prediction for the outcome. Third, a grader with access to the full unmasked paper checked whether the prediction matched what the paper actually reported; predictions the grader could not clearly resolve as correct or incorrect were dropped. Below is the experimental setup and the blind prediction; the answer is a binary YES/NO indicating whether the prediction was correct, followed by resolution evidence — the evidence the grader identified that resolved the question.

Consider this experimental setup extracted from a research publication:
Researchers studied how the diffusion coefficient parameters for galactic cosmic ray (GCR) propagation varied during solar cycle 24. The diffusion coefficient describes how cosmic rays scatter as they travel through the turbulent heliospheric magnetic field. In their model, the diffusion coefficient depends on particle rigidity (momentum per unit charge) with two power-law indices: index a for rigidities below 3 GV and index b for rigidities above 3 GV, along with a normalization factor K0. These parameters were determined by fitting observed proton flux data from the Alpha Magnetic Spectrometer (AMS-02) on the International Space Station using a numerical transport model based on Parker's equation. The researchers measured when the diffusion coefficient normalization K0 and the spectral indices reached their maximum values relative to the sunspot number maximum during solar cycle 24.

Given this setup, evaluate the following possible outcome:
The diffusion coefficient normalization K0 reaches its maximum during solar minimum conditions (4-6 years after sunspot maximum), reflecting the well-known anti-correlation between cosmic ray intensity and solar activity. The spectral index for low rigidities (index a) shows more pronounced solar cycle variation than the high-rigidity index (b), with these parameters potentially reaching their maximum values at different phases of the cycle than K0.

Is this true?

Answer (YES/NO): NO